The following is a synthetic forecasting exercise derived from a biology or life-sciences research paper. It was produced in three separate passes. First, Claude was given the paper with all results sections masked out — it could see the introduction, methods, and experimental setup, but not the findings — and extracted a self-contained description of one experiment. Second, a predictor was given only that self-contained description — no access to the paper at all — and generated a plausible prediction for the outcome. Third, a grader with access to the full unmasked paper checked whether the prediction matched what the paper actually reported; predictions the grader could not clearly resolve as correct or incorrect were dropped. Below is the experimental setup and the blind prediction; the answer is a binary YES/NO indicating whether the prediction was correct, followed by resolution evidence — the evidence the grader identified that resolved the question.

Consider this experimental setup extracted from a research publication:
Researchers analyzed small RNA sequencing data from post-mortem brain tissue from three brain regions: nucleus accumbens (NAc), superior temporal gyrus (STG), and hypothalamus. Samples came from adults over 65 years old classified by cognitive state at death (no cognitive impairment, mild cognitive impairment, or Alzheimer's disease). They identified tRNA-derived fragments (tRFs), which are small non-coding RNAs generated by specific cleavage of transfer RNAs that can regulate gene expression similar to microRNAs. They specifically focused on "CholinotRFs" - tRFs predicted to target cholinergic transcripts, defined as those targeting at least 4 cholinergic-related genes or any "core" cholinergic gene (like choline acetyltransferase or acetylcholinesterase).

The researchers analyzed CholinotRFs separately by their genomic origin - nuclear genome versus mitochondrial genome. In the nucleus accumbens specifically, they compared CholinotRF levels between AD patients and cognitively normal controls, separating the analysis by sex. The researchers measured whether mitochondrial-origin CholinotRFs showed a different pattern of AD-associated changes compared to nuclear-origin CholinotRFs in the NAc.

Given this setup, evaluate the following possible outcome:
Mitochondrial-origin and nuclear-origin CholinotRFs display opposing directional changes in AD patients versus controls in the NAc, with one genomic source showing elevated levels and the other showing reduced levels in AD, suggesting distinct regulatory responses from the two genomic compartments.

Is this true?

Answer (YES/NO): NO